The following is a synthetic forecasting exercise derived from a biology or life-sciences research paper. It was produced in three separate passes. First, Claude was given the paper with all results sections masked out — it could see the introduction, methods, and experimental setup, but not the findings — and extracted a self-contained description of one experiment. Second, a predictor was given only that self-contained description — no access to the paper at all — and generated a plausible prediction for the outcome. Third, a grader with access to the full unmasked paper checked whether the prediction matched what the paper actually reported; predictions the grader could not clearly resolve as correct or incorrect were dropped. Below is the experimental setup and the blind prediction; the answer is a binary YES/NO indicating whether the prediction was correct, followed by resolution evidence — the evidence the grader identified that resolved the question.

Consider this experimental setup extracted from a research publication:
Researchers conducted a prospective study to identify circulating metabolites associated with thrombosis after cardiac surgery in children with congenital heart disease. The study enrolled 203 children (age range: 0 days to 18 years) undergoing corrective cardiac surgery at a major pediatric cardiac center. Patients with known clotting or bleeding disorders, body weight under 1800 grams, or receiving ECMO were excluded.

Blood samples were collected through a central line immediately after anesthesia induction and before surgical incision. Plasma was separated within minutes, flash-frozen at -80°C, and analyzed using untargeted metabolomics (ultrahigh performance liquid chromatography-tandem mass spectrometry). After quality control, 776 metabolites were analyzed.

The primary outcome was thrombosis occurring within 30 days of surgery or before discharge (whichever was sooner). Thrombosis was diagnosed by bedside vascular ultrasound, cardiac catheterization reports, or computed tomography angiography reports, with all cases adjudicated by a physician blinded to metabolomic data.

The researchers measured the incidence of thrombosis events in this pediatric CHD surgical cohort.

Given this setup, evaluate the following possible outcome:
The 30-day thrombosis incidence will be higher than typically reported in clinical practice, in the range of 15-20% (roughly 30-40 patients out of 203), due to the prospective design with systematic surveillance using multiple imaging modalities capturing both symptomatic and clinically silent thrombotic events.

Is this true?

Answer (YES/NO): NO